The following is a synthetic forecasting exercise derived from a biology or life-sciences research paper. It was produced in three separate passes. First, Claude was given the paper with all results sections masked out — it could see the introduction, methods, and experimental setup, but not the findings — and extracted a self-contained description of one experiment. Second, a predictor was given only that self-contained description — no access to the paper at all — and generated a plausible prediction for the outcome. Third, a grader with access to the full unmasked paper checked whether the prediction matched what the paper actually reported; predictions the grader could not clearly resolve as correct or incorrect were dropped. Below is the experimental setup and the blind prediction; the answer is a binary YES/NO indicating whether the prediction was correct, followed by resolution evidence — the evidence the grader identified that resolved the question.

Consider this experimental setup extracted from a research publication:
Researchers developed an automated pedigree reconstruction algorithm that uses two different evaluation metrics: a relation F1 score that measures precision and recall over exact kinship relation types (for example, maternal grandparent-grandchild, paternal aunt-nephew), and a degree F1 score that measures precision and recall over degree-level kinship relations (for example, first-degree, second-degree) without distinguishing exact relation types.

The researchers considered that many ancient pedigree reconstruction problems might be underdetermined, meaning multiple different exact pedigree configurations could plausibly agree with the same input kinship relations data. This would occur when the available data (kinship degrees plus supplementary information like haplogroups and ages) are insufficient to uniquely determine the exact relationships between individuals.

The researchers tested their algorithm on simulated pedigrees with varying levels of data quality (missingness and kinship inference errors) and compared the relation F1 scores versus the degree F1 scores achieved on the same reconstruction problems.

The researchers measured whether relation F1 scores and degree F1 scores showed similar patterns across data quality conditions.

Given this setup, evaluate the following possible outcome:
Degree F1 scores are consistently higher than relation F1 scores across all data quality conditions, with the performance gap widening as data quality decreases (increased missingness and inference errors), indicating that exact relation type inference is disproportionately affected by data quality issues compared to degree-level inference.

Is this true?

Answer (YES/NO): YES